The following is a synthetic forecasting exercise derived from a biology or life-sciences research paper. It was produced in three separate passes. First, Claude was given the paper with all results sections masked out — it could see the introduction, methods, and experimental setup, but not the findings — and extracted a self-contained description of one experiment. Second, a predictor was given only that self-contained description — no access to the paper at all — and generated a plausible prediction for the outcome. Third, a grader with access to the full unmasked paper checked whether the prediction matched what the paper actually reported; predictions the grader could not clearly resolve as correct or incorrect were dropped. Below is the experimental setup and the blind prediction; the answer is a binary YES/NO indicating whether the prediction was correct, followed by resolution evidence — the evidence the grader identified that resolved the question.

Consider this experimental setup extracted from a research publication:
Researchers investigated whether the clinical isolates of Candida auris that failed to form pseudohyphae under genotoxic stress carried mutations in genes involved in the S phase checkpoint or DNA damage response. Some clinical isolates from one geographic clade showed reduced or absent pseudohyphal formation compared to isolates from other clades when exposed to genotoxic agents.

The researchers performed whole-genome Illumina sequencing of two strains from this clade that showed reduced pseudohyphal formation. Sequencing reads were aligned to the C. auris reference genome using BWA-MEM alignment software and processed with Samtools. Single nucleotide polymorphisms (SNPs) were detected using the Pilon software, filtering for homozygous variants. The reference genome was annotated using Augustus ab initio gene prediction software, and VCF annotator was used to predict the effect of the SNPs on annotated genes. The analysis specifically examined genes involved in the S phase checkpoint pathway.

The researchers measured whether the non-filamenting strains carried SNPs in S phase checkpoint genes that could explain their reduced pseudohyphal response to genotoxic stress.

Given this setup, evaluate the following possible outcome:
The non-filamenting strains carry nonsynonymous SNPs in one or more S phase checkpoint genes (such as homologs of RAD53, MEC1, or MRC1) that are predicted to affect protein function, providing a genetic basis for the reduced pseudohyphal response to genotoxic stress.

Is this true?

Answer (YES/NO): NO